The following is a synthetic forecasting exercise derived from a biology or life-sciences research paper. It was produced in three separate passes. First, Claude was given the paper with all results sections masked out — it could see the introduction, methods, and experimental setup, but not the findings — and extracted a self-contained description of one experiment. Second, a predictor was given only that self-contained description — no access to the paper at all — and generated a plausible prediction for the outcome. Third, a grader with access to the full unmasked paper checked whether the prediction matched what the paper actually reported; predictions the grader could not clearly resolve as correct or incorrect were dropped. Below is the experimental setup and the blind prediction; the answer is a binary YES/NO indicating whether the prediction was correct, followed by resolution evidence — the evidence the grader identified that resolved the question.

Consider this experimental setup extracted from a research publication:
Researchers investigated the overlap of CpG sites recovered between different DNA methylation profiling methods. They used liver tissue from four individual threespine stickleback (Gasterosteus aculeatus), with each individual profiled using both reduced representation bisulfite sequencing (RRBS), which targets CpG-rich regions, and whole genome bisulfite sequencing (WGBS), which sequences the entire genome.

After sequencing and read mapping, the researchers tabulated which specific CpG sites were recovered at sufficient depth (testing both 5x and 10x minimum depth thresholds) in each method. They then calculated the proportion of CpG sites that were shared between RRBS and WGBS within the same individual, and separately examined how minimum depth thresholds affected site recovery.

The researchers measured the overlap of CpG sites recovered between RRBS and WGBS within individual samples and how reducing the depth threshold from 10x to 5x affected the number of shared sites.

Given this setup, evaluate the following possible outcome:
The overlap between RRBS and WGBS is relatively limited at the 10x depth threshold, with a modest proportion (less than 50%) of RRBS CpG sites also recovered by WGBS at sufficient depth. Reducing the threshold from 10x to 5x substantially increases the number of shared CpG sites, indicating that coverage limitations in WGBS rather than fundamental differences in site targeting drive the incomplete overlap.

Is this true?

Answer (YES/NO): NO